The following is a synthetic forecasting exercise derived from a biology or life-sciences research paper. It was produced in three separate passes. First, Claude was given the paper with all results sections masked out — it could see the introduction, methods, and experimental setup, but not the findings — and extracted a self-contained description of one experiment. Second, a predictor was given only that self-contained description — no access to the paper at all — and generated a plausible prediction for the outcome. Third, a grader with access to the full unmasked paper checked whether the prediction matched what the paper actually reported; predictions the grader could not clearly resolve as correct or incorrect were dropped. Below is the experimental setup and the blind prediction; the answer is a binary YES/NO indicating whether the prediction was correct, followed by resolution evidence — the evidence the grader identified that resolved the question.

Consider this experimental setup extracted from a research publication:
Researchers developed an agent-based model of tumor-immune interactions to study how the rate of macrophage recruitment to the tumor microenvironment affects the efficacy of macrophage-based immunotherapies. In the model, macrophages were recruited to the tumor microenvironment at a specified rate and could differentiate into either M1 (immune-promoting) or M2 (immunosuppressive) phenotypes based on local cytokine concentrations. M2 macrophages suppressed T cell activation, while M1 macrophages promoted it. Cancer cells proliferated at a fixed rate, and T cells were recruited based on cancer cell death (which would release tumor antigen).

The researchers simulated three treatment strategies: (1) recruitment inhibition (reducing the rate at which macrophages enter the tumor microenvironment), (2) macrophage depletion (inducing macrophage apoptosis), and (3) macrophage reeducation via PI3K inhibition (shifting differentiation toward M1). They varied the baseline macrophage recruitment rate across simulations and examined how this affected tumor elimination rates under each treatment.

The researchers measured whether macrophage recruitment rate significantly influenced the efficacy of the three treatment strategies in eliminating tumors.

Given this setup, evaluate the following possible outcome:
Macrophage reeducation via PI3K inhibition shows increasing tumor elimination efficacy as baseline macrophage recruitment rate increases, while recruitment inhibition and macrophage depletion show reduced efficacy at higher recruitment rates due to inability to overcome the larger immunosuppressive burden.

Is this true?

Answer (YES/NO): NO